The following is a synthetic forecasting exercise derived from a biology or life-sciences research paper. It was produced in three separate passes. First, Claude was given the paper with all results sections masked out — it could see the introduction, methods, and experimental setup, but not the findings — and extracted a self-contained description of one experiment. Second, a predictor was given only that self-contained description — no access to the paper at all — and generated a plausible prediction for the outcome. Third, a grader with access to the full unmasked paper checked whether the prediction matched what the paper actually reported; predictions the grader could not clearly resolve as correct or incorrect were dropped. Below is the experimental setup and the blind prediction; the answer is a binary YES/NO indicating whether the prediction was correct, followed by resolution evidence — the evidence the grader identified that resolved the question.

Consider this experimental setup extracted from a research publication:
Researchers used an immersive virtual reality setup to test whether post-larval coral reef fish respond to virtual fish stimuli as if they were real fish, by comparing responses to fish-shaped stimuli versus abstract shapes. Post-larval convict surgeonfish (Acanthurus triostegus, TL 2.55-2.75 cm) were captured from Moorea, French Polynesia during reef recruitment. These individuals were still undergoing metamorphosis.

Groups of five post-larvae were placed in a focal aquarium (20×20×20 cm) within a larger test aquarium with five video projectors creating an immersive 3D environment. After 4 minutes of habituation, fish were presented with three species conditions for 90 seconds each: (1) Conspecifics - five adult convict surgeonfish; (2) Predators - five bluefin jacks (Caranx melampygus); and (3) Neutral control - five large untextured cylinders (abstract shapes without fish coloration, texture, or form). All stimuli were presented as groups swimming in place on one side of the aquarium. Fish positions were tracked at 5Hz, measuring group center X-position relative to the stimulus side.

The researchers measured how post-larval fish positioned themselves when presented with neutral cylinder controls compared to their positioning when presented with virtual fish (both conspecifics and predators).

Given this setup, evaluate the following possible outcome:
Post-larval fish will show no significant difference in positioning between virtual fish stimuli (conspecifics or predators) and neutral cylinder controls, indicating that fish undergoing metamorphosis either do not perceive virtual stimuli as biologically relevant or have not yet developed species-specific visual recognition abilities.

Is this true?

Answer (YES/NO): NO